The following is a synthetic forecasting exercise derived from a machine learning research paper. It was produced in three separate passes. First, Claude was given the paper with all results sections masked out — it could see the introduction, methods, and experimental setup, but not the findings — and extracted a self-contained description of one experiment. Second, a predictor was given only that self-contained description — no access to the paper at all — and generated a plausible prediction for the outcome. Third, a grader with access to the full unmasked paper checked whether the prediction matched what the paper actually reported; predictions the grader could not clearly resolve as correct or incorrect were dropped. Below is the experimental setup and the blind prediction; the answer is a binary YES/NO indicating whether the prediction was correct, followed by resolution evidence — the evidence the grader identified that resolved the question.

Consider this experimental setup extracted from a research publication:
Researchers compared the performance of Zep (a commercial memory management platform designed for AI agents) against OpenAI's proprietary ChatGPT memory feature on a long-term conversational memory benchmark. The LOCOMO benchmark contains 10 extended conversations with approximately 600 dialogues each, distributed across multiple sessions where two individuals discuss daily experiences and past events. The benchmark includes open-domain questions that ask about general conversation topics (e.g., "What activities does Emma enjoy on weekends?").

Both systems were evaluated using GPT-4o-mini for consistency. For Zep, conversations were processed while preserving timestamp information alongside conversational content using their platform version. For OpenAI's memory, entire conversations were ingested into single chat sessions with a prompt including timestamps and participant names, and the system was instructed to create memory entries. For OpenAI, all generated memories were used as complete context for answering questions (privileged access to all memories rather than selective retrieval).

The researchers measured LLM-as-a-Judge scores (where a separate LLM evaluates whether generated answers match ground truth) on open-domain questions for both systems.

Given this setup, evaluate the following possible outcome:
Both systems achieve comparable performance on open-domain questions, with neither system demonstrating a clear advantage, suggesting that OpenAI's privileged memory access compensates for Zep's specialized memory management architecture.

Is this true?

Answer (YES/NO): NO